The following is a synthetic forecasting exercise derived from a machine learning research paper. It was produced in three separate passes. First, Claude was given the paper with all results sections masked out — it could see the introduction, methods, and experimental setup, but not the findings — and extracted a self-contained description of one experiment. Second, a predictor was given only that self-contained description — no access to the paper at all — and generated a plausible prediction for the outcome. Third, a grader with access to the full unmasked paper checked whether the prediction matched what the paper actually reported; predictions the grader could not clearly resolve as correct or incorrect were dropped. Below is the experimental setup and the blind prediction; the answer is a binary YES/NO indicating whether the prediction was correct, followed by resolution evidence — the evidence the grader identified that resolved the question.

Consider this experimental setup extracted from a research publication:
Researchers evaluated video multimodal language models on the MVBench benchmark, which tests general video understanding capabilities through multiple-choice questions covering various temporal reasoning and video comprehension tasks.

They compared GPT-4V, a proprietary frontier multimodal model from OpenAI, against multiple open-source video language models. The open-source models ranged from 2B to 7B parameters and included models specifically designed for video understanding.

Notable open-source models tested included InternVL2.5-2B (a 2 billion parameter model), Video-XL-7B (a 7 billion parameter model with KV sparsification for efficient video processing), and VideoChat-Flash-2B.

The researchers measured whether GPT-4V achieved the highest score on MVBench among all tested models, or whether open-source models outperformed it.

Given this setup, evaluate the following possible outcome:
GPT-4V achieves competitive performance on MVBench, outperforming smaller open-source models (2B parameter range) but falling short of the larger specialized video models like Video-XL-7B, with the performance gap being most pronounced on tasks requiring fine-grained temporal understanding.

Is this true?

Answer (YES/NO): NO